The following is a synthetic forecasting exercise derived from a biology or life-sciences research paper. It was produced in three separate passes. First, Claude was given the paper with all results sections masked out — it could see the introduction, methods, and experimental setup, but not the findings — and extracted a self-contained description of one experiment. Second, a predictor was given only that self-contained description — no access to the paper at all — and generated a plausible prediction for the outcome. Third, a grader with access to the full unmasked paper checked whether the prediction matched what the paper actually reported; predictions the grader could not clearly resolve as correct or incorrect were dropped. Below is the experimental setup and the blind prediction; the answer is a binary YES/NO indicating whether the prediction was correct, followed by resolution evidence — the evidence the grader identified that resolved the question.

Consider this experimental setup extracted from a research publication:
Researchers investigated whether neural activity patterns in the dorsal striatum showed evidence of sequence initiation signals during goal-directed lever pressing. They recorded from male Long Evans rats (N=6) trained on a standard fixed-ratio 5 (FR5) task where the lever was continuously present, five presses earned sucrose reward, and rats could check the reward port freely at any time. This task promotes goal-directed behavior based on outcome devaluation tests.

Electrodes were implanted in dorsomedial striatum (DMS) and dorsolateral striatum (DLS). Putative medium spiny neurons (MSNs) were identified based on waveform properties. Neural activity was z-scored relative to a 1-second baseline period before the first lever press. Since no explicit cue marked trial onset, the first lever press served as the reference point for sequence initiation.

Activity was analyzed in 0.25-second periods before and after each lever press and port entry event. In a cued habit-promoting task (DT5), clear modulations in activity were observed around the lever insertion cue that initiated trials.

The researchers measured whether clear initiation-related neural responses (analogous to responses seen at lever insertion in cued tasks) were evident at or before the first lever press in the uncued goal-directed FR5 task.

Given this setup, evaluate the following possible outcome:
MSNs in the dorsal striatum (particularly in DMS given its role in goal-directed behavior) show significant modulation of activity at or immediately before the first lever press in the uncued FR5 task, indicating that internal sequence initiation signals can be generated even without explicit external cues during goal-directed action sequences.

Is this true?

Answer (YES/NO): NO